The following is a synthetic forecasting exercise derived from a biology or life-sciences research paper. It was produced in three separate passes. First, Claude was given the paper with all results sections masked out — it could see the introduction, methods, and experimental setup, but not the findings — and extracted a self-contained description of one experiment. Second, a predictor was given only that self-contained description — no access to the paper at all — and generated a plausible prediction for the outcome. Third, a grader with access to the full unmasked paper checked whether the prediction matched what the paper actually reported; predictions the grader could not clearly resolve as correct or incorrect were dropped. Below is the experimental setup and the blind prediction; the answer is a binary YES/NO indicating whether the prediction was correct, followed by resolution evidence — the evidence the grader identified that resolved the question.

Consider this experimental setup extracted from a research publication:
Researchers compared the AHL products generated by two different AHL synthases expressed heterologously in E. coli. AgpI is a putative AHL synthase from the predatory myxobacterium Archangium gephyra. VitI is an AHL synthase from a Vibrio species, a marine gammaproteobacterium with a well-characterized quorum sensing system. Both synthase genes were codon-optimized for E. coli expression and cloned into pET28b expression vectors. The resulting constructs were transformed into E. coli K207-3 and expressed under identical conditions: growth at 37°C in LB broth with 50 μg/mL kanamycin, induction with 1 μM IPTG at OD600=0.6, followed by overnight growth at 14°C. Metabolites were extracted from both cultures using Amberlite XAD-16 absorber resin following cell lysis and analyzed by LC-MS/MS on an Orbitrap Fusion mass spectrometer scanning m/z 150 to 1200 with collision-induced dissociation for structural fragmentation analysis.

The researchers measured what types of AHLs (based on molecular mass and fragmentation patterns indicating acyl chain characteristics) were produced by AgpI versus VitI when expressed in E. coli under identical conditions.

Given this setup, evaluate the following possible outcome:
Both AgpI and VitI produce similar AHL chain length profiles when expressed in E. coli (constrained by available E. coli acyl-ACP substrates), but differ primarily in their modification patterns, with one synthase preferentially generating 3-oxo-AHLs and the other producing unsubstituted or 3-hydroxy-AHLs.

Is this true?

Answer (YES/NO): NO